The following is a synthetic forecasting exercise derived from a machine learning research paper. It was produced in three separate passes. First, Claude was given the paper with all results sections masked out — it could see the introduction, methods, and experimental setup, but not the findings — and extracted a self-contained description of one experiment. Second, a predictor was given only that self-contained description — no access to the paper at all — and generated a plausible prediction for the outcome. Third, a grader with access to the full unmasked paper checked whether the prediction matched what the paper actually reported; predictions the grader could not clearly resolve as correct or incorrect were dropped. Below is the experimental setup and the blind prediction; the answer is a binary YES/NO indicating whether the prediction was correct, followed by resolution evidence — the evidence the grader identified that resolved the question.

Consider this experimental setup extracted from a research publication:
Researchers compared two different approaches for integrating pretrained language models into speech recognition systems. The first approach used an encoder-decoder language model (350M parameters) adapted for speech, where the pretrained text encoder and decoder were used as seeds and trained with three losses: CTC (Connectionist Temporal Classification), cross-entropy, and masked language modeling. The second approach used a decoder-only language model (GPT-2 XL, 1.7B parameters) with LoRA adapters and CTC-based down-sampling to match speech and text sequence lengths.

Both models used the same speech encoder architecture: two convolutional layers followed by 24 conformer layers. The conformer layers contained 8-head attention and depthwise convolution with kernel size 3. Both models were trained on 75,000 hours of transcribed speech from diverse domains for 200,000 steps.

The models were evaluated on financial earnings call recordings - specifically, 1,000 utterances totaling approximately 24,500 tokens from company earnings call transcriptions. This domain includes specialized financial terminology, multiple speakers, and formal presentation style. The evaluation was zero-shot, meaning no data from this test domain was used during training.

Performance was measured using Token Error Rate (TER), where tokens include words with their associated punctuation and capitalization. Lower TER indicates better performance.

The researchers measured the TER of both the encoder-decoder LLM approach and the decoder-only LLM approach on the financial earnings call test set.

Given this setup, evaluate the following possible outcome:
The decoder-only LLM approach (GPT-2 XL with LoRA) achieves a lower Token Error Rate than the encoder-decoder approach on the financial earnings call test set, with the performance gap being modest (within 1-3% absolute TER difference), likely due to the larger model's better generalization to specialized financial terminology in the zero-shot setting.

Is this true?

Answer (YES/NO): NO